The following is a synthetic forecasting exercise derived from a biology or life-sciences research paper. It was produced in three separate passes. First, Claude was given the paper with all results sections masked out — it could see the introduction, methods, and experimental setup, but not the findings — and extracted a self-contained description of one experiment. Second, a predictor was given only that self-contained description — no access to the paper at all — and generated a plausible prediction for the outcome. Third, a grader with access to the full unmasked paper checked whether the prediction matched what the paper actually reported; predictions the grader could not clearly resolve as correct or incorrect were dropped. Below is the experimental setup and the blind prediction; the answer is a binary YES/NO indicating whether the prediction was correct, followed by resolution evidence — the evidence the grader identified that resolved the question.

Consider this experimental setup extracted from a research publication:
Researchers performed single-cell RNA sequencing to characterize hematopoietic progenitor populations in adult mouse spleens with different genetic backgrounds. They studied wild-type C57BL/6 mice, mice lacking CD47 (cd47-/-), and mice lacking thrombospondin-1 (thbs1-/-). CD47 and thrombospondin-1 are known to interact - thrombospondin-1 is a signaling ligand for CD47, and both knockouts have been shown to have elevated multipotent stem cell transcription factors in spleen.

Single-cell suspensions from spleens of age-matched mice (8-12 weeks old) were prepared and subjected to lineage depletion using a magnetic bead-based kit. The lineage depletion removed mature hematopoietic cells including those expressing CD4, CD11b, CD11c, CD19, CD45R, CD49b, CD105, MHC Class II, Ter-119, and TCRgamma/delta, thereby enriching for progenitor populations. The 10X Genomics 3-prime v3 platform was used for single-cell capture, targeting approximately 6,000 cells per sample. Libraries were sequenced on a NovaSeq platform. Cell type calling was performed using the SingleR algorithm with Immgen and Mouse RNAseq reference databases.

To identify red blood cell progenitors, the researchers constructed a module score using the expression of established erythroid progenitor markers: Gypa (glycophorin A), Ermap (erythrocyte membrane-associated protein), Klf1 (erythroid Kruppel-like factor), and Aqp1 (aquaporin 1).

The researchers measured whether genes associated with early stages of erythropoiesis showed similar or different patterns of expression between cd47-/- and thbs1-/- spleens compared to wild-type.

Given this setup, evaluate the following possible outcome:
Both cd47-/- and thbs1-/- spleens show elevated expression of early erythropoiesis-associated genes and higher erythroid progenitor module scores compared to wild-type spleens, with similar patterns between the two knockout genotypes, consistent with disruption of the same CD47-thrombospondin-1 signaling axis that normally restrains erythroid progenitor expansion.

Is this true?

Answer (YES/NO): NO